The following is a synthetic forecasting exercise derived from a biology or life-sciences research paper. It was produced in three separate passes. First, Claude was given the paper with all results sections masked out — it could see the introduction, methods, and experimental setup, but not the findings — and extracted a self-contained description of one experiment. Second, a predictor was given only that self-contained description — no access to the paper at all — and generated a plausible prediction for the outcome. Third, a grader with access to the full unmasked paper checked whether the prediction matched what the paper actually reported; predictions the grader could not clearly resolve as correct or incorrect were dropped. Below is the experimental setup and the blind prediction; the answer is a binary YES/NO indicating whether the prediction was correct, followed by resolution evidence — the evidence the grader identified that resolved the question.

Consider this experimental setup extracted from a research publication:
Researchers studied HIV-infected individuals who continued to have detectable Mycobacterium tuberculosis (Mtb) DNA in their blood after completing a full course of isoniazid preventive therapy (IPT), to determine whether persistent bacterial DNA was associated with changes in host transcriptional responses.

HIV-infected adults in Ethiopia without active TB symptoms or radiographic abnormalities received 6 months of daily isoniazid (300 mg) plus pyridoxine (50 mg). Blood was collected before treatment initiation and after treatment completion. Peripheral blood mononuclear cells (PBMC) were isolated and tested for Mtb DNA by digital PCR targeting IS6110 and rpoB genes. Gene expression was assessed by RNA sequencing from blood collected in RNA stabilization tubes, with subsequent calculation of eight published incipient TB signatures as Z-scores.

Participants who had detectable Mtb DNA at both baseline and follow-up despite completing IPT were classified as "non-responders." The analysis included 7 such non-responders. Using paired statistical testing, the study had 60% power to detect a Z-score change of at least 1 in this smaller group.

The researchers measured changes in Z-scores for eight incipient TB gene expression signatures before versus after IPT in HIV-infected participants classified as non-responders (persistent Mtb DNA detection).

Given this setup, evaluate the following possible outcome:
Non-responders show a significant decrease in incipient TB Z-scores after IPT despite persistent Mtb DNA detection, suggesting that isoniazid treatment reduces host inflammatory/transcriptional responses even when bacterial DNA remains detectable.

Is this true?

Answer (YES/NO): NO